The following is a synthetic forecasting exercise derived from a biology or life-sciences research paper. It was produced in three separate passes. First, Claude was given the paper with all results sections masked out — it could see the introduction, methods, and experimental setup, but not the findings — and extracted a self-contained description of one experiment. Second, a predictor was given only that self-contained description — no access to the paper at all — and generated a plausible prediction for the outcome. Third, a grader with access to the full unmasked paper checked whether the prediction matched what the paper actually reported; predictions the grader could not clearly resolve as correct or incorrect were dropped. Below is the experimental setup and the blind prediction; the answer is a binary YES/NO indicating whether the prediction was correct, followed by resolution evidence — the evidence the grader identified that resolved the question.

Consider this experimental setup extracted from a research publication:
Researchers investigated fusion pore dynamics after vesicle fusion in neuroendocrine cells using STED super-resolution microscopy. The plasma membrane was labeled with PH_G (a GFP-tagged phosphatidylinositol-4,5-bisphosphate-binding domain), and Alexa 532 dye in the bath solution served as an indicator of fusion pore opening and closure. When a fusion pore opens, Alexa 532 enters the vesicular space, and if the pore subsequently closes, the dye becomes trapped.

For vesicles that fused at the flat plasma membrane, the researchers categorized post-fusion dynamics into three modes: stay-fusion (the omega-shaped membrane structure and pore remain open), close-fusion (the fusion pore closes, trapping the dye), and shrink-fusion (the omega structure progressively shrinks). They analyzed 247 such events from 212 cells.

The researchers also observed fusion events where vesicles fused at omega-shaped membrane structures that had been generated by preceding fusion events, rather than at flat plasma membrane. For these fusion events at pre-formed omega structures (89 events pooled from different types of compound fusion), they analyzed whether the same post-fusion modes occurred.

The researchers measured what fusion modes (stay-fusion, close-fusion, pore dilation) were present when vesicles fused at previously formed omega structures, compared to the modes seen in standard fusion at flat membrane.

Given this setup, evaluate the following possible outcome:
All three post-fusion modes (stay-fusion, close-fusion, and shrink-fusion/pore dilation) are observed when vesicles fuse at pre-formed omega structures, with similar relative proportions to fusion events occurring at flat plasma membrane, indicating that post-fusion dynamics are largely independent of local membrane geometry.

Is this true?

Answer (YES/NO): NO